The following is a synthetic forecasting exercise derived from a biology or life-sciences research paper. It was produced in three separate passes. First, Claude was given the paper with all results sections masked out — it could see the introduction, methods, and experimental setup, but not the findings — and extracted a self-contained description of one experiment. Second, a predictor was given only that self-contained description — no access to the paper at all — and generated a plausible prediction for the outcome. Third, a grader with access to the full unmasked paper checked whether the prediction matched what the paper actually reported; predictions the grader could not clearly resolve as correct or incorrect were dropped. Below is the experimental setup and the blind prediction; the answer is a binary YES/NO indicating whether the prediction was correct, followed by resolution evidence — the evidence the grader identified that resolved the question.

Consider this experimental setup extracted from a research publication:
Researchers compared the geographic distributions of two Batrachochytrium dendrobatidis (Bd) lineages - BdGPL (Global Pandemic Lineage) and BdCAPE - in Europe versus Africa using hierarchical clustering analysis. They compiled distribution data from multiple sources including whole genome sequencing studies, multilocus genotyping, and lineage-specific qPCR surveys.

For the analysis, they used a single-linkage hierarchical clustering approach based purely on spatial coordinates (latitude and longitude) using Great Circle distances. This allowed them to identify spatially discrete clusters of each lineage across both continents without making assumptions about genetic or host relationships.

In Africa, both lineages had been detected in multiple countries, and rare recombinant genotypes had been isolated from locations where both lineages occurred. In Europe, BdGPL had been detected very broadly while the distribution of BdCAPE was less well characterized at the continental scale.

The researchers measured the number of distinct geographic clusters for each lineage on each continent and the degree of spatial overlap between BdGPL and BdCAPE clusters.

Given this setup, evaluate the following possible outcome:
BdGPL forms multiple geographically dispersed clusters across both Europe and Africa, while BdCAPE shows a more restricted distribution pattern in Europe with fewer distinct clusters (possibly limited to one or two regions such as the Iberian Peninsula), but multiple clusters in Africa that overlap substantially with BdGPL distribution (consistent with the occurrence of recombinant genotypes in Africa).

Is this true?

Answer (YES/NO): NO